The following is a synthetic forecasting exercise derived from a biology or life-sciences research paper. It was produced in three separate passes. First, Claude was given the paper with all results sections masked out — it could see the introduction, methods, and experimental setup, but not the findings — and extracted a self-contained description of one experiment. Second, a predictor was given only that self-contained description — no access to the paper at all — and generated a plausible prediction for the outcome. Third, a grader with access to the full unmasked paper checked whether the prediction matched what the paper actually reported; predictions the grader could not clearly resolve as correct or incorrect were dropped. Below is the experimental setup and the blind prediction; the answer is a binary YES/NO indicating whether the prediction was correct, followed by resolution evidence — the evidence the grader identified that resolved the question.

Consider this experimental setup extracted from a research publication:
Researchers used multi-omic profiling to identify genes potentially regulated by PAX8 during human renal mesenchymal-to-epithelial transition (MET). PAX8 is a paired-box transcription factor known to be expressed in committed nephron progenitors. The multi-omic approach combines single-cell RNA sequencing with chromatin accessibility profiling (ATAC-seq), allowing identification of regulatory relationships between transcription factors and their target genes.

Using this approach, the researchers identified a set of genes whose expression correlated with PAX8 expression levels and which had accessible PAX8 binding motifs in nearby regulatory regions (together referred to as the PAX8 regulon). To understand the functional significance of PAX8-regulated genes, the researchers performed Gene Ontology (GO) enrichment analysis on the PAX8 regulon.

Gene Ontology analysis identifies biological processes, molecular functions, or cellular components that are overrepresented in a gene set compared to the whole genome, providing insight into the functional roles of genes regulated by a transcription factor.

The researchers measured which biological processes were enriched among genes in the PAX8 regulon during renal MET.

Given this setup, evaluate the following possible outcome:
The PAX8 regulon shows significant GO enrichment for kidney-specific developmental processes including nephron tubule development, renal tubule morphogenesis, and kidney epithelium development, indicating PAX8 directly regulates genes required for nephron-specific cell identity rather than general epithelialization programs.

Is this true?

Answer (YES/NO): NO